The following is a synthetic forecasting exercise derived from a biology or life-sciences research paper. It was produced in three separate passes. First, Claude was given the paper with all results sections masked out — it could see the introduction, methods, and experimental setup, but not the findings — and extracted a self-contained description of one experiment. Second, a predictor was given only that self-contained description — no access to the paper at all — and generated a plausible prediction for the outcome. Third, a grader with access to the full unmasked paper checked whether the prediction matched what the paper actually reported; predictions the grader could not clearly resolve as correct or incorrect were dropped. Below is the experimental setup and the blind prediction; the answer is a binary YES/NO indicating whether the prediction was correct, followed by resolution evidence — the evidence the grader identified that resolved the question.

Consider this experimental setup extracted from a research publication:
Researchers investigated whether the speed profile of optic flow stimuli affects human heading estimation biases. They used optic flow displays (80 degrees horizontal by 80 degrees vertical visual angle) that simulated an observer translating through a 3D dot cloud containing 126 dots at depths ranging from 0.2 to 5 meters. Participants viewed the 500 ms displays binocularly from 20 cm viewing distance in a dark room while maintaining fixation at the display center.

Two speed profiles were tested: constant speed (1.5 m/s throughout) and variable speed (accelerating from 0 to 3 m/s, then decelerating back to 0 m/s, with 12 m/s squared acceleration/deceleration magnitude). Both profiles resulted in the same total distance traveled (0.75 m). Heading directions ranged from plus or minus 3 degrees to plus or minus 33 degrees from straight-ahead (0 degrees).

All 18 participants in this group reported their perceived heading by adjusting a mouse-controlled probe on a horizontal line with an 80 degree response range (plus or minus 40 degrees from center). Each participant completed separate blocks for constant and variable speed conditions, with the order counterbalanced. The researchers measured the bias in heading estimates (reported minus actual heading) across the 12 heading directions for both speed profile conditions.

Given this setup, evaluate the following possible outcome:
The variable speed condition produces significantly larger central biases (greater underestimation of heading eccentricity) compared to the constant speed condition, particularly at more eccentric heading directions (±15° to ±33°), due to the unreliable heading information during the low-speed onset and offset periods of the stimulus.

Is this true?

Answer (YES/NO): NO